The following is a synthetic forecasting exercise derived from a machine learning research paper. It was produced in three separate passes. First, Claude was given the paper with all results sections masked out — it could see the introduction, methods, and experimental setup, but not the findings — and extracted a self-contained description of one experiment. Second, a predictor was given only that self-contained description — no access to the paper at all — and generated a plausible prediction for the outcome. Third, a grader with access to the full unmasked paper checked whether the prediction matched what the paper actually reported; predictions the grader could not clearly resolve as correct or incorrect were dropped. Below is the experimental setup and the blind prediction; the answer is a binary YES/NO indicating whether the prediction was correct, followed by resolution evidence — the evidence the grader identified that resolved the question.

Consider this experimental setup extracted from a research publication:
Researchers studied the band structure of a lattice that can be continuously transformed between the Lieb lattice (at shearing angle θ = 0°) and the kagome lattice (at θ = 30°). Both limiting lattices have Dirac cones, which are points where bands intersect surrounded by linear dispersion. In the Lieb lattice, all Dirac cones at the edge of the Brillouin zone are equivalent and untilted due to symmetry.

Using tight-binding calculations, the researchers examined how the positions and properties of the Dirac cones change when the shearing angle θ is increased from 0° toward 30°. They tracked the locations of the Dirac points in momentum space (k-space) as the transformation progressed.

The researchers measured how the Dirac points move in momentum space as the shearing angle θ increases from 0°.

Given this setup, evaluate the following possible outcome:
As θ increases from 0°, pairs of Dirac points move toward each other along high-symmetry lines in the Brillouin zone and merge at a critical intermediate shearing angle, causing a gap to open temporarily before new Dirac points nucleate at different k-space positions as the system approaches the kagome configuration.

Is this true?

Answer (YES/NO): NO